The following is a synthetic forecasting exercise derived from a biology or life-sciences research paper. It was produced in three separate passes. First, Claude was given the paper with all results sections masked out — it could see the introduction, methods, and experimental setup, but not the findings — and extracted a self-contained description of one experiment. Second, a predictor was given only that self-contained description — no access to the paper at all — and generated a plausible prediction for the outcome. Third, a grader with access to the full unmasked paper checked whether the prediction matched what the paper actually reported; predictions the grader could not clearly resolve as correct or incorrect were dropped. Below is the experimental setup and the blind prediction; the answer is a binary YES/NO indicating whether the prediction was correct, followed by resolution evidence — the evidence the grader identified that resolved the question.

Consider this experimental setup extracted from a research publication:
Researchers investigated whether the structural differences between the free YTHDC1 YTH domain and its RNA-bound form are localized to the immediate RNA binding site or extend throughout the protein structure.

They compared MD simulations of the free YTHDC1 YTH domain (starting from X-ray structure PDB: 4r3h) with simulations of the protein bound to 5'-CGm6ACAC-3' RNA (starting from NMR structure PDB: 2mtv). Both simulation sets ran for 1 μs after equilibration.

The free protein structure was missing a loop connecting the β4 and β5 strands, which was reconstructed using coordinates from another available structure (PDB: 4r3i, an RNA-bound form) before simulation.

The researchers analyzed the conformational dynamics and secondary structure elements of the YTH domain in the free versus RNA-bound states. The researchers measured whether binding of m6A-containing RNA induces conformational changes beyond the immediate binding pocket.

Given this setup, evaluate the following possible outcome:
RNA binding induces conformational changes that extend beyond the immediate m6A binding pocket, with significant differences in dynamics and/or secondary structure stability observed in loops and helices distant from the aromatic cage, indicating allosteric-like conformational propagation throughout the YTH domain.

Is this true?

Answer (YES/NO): NO